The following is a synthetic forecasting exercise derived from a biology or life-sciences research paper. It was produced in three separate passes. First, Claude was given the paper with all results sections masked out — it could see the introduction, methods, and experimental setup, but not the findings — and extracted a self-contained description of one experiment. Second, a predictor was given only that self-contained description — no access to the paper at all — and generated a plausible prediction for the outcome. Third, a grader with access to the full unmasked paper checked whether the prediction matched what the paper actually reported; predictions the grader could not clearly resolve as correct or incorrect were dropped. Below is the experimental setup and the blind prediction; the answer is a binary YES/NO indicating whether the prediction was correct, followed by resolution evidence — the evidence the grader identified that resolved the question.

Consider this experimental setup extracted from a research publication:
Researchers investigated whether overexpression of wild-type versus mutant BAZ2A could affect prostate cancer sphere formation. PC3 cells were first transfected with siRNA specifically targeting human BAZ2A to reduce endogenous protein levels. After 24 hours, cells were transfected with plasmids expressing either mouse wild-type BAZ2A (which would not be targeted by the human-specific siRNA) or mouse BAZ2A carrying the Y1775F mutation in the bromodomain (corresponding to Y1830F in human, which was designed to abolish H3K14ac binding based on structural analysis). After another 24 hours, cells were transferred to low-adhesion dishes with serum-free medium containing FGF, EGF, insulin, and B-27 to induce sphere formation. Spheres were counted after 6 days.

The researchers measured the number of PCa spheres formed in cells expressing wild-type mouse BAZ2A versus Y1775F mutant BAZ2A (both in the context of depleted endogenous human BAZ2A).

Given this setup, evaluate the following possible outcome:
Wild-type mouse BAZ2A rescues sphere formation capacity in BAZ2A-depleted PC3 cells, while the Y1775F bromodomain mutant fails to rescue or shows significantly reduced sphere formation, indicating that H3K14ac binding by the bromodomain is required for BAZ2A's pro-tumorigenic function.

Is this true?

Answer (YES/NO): YES